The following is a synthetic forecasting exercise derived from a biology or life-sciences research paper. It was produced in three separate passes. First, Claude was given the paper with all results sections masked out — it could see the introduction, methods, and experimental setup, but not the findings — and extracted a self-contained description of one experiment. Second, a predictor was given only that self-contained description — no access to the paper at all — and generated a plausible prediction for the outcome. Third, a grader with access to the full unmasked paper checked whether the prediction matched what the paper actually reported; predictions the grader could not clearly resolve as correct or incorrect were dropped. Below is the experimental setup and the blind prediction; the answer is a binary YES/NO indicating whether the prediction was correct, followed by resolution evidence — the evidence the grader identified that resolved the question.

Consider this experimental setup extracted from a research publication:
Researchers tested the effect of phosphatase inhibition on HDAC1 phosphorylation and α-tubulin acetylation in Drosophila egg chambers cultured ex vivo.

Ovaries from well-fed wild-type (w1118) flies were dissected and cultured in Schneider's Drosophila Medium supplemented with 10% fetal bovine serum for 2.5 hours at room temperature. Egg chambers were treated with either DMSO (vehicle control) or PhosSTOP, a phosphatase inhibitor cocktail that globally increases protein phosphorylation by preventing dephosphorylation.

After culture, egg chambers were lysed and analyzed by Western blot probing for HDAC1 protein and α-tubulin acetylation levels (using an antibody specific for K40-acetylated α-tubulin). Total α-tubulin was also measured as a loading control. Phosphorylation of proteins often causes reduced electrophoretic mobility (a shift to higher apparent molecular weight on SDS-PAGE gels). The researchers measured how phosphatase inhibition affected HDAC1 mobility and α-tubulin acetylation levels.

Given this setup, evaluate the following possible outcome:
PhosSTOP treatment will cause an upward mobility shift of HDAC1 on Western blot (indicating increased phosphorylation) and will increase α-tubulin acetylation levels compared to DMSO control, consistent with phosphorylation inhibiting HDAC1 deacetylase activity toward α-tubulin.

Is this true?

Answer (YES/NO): NO